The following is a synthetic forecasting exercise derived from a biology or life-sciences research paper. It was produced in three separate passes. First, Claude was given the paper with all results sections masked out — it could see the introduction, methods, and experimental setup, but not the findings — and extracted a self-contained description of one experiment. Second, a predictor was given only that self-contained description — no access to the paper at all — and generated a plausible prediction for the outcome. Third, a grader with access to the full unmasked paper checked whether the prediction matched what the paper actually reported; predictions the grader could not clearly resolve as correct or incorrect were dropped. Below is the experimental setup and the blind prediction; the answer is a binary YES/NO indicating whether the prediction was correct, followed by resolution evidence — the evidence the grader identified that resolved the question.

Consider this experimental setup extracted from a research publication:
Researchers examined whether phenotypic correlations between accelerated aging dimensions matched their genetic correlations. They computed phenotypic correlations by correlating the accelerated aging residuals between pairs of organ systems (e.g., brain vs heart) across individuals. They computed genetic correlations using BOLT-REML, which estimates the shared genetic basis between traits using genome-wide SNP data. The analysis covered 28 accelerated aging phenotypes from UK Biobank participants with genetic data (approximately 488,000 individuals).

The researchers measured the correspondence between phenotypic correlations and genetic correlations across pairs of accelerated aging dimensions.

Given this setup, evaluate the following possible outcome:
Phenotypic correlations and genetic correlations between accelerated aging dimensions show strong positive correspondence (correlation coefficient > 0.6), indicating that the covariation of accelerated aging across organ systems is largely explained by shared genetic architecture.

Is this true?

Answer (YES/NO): YES